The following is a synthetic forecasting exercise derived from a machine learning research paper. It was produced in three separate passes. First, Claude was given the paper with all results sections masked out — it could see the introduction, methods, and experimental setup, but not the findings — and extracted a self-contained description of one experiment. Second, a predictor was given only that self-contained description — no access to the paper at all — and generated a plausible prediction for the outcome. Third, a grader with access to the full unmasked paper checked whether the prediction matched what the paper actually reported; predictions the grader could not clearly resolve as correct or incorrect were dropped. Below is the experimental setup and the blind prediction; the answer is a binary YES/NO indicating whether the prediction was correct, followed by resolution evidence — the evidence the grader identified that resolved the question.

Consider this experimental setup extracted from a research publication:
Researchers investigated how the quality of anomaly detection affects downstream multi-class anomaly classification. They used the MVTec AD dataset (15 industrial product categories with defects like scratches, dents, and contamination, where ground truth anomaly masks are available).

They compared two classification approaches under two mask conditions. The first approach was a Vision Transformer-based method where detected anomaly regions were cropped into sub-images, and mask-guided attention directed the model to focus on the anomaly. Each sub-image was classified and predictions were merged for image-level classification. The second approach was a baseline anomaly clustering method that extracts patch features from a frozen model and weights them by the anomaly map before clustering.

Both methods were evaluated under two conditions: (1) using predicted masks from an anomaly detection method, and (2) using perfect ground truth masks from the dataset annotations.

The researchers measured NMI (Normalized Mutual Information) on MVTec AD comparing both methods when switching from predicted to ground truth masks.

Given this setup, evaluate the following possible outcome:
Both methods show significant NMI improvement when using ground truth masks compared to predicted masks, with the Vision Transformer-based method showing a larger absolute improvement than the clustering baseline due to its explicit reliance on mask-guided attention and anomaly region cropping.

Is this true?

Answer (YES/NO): YES